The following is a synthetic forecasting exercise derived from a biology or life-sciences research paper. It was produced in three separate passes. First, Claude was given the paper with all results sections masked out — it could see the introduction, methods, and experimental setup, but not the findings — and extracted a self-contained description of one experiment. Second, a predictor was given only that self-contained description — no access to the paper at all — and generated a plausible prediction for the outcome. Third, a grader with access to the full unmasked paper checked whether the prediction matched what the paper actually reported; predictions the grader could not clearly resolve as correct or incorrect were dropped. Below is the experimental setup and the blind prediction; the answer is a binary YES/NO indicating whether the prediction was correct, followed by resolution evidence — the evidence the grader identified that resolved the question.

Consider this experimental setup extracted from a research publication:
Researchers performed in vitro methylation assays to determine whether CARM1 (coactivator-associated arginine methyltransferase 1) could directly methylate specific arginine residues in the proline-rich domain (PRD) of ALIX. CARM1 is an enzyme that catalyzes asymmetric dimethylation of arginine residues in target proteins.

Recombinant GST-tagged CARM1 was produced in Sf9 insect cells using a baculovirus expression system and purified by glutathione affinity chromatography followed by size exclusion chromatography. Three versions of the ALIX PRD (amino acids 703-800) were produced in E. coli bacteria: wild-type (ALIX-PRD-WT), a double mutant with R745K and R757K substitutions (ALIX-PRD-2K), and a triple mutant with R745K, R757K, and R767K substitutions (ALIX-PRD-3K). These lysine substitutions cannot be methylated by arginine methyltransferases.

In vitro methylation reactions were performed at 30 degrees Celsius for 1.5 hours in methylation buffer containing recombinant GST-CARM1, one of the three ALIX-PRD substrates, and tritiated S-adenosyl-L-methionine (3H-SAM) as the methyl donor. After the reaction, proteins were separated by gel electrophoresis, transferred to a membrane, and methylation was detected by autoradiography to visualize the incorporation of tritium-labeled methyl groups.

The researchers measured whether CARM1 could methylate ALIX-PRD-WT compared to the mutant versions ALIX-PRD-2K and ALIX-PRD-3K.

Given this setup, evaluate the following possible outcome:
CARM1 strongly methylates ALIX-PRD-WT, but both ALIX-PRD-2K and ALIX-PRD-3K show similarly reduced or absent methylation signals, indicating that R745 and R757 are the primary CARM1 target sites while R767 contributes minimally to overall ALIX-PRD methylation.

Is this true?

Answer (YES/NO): NO